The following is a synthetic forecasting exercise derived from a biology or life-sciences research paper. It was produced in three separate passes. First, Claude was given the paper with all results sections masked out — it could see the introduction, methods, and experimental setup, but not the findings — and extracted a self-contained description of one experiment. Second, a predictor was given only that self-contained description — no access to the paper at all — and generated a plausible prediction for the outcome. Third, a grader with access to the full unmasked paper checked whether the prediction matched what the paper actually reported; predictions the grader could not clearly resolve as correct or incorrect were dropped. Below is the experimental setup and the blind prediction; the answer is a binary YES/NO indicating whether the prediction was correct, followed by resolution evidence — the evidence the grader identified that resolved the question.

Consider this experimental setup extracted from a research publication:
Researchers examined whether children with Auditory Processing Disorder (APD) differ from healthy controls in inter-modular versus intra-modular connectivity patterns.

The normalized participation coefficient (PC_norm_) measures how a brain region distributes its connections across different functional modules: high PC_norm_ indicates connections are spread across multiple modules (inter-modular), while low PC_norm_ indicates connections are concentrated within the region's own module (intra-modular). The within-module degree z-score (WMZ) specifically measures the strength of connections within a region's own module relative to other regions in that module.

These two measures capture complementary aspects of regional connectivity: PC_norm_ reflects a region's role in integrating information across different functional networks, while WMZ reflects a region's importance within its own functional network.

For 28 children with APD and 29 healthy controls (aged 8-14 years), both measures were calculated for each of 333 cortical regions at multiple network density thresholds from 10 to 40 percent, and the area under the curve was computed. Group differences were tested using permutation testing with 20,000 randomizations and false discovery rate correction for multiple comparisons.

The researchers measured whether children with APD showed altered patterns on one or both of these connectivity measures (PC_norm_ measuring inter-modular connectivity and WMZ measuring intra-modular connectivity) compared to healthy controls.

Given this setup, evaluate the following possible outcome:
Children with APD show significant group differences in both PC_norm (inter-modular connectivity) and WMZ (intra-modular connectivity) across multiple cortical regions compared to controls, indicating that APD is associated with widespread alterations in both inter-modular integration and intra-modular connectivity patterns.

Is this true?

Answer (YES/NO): NO